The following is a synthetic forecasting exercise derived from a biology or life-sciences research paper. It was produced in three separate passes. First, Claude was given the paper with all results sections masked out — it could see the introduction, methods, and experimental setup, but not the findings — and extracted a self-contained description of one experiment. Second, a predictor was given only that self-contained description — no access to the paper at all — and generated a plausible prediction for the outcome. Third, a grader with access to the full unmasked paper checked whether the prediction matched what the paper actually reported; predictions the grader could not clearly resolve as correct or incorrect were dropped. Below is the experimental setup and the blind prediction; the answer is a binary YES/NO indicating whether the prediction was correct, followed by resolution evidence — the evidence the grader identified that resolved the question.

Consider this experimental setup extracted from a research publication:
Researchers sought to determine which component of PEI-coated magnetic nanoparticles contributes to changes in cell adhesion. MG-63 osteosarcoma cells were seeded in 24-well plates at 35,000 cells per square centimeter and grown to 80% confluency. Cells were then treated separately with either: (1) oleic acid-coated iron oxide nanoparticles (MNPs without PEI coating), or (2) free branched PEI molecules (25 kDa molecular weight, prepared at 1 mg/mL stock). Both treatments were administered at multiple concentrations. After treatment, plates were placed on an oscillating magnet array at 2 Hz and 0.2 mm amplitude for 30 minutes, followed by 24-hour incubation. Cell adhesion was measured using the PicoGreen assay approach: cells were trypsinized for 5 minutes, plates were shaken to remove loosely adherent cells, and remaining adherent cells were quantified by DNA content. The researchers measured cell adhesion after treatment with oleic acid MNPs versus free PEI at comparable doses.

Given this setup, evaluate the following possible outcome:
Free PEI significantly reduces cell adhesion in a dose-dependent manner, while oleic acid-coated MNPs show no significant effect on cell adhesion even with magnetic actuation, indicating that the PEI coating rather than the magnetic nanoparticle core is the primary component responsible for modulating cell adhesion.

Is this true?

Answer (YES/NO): NO